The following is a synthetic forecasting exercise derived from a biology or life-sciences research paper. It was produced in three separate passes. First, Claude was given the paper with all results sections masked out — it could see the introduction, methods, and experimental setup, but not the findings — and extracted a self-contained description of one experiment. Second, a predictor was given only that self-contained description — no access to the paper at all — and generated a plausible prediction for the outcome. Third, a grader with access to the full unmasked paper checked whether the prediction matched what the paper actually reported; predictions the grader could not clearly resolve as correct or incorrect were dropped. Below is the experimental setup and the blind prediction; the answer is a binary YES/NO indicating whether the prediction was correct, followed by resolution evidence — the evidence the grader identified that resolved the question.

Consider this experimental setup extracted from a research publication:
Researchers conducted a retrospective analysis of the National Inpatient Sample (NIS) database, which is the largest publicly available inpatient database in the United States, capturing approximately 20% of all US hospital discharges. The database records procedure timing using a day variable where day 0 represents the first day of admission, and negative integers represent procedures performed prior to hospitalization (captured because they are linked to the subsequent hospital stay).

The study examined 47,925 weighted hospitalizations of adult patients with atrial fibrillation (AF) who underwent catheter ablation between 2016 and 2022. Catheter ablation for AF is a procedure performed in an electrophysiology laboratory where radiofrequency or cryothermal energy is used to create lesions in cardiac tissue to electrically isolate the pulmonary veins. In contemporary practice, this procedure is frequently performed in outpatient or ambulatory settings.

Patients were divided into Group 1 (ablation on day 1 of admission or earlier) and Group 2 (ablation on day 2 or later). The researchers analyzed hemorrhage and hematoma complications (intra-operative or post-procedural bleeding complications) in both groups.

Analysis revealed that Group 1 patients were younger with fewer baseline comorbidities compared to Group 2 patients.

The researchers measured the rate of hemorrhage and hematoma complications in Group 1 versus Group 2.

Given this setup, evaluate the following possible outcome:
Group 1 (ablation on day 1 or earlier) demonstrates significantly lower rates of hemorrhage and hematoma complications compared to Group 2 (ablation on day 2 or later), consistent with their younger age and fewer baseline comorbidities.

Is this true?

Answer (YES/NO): NO